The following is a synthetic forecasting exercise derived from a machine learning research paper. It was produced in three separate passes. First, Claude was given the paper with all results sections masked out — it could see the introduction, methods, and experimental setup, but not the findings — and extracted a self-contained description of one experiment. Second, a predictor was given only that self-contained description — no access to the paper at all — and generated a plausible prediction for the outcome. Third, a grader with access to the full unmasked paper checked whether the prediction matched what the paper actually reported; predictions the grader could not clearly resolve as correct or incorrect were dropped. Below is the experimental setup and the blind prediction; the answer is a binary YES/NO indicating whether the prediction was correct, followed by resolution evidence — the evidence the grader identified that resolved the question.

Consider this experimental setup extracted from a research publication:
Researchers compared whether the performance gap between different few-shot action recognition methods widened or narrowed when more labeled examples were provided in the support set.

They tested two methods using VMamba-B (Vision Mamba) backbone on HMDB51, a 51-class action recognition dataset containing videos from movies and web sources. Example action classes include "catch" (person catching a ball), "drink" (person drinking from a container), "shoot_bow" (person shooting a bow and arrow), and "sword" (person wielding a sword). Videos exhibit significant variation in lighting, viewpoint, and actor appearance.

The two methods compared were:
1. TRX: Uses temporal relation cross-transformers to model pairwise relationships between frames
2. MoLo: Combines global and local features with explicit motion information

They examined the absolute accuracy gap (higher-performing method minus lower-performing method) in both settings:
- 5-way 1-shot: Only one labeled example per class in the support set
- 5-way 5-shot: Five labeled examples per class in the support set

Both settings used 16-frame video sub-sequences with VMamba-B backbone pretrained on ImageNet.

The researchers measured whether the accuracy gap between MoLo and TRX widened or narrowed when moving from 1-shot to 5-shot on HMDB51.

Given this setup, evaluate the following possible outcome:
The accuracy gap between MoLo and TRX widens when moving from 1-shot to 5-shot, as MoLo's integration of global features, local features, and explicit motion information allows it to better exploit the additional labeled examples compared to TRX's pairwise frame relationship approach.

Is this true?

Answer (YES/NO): YES